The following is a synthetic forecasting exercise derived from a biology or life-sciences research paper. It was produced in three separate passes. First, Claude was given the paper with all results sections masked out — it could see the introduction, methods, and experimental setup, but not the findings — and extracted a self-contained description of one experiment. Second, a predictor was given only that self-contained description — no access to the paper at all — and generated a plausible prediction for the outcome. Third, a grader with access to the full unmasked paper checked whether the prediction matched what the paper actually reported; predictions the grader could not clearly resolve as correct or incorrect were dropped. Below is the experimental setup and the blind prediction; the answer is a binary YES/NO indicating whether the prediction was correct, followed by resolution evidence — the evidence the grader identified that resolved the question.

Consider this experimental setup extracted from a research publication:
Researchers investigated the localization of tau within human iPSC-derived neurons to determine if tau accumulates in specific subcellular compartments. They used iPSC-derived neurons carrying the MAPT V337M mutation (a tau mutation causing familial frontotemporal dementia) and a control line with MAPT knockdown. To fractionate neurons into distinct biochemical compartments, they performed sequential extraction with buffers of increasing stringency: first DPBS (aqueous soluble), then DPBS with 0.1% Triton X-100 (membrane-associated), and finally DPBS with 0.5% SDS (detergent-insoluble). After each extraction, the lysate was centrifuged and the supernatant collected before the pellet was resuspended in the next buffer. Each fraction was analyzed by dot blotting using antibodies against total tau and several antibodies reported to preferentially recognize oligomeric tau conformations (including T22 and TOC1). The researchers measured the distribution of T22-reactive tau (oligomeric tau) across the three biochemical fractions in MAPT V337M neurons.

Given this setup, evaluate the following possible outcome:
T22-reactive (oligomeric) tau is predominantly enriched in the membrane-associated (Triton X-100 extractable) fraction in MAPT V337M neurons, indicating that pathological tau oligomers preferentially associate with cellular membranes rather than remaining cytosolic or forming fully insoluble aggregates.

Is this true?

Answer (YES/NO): NO